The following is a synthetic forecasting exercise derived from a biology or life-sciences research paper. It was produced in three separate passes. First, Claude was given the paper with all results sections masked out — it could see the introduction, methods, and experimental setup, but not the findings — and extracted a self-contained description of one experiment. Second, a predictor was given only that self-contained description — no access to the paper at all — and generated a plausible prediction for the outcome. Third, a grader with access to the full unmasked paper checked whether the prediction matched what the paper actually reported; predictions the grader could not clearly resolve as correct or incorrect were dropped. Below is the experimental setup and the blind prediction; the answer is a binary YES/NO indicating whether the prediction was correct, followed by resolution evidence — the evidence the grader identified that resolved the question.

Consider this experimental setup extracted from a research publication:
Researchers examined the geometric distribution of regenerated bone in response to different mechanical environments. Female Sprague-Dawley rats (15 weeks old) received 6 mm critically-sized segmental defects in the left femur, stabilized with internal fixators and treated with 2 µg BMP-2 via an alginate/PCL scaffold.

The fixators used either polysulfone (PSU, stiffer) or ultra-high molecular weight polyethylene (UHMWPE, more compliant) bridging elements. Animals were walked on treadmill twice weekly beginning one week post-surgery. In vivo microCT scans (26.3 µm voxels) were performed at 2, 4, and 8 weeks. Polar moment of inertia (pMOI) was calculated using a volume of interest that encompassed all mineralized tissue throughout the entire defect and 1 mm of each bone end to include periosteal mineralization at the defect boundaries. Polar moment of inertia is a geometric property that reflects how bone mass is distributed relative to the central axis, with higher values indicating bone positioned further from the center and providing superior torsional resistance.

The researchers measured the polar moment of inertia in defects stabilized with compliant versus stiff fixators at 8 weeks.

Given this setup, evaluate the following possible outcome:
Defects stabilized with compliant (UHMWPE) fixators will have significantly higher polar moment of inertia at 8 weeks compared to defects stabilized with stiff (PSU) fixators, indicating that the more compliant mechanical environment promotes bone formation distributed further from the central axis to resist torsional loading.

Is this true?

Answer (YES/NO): NO